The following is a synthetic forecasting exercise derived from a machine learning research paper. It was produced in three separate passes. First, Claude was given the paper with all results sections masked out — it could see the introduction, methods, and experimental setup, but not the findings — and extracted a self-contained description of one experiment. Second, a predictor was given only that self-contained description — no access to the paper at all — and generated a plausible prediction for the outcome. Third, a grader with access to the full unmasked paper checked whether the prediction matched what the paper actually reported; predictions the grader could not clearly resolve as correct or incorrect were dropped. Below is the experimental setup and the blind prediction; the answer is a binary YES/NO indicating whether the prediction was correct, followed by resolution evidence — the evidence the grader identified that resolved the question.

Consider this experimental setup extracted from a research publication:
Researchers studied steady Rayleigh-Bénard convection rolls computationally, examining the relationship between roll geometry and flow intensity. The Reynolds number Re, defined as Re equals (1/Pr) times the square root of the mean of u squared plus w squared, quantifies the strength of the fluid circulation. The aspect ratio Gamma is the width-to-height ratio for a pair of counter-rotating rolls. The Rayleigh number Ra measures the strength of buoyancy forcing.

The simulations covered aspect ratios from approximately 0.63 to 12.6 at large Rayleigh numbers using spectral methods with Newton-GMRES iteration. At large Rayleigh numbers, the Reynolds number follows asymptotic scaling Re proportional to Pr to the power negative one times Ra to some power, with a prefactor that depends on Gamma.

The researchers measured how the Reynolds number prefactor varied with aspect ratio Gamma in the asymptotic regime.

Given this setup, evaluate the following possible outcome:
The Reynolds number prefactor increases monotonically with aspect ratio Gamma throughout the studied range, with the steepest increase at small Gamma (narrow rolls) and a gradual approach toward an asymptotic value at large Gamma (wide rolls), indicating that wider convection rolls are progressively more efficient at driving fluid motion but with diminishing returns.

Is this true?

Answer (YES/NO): NO